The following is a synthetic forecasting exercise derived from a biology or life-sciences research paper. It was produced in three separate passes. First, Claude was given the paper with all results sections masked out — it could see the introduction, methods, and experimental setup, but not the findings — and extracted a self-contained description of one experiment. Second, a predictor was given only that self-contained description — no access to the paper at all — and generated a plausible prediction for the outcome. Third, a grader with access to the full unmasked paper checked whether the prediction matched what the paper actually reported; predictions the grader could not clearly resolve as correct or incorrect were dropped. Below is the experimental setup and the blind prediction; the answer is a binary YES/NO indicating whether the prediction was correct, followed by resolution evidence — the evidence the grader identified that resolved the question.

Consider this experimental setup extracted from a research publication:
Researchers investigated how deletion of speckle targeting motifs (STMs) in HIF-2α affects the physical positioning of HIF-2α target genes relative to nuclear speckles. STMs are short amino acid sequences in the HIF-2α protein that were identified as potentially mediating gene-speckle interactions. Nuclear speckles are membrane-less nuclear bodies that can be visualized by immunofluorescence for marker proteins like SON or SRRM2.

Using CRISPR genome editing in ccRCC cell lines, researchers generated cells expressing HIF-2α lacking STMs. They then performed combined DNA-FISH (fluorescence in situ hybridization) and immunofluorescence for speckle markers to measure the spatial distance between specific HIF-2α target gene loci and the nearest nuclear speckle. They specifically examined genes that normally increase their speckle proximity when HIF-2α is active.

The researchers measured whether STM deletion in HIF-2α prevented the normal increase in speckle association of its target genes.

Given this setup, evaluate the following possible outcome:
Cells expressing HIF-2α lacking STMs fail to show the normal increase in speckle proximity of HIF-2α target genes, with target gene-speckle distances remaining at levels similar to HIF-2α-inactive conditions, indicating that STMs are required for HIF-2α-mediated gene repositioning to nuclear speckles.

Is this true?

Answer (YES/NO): YES